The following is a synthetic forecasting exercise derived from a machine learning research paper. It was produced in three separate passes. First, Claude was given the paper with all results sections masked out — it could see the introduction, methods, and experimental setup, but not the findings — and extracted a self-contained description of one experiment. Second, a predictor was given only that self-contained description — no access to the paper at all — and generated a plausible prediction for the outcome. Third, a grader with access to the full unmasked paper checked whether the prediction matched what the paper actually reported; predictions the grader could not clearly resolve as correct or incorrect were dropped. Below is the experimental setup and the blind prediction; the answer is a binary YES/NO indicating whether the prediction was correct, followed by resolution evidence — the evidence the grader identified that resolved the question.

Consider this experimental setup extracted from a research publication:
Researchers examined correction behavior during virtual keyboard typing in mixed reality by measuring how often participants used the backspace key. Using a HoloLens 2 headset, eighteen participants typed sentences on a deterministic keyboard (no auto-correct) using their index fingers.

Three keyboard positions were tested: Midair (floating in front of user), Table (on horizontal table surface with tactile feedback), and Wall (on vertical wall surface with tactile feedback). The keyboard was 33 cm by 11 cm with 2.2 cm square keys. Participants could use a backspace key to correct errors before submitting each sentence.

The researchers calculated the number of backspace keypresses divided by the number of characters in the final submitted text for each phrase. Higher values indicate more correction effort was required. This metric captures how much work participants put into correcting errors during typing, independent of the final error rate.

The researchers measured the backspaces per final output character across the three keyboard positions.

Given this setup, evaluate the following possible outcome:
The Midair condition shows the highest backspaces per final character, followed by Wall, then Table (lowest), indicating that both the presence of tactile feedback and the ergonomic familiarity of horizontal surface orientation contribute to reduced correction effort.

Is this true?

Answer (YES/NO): NO